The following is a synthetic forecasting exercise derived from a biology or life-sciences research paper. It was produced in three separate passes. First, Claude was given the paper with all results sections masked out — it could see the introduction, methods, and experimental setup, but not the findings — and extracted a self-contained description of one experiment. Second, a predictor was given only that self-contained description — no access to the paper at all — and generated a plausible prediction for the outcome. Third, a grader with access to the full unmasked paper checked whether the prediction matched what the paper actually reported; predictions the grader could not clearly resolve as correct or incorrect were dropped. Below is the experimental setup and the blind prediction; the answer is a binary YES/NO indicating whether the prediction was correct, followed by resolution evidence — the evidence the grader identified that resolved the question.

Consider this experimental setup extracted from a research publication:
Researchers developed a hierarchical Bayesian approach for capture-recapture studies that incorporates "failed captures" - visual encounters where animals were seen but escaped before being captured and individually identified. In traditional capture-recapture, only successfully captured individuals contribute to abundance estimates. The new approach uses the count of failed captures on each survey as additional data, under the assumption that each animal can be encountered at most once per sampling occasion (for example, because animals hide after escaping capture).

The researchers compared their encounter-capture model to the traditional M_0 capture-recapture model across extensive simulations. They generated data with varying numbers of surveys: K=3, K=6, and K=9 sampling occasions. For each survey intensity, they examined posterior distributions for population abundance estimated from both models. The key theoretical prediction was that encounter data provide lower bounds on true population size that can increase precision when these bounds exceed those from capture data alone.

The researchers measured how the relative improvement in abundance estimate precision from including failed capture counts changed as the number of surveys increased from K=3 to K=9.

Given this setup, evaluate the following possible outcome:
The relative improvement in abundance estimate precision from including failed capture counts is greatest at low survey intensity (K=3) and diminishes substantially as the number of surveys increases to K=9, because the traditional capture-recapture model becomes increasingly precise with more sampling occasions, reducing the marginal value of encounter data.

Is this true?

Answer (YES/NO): YES